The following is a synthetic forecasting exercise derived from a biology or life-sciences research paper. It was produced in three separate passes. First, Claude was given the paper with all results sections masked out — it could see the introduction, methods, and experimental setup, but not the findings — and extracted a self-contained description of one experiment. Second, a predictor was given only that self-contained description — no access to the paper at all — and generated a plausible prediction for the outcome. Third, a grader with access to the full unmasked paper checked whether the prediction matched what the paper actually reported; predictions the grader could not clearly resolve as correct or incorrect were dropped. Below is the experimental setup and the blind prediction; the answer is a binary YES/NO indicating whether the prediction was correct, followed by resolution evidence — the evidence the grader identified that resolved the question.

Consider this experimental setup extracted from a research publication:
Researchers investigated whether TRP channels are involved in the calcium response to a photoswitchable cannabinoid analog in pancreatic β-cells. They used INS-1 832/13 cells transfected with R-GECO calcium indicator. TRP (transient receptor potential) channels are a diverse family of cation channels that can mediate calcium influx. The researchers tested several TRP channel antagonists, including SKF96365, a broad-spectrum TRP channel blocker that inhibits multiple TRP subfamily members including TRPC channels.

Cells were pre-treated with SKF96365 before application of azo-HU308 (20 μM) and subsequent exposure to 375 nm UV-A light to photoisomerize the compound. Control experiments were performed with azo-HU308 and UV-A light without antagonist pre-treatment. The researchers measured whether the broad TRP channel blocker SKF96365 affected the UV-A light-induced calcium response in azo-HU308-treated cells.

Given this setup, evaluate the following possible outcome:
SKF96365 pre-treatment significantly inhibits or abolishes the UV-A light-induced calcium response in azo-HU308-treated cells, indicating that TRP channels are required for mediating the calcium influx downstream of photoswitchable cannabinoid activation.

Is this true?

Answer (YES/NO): NO